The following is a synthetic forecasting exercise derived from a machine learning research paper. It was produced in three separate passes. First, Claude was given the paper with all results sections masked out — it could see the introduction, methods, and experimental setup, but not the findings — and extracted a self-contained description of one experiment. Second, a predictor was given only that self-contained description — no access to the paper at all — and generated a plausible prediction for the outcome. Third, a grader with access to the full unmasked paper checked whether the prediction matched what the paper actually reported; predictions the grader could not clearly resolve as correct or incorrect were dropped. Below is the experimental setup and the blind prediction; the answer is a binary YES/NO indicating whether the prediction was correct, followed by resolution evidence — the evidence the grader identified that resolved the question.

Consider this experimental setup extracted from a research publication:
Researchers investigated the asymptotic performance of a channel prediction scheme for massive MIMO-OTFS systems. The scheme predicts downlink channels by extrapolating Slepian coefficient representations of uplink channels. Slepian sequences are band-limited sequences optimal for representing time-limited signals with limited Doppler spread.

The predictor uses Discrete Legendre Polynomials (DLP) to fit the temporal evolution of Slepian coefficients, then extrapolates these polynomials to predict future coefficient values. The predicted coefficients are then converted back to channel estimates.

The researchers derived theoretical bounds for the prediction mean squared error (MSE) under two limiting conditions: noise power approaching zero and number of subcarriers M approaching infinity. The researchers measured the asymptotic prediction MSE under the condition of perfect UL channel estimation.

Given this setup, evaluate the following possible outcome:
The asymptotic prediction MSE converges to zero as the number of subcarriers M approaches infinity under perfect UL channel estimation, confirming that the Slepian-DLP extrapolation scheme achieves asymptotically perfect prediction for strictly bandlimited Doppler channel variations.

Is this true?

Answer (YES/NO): YES